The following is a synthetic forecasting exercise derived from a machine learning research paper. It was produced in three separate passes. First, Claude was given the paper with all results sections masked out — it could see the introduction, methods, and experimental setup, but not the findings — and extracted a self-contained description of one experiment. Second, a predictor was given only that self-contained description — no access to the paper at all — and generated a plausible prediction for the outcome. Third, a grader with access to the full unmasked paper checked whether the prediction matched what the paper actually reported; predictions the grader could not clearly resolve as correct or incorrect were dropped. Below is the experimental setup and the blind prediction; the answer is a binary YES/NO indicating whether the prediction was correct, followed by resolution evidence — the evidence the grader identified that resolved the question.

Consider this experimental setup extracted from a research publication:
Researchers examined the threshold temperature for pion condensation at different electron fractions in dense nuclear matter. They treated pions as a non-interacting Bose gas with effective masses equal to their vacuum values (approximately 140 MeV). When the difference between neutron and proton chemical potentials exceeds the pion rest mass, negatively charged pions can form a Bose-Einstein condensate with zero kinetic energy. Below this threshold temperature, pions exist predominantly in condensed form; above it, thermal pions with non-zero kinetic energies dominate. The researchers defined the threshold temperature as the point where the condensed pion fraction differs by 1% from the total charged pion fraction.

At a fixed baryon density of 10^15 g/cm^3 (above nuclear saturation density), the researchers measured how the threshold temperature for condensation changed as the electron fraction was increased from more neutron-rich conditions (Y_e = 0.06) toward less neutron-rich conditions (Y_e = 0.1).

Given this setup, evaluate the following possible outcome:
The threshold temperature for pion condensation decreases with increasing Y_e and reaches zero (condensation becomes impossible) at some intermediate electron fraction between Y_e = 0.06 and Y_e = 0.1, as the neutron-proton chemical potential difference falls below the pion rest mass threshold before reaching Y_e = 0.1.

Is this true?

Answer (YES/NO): NO